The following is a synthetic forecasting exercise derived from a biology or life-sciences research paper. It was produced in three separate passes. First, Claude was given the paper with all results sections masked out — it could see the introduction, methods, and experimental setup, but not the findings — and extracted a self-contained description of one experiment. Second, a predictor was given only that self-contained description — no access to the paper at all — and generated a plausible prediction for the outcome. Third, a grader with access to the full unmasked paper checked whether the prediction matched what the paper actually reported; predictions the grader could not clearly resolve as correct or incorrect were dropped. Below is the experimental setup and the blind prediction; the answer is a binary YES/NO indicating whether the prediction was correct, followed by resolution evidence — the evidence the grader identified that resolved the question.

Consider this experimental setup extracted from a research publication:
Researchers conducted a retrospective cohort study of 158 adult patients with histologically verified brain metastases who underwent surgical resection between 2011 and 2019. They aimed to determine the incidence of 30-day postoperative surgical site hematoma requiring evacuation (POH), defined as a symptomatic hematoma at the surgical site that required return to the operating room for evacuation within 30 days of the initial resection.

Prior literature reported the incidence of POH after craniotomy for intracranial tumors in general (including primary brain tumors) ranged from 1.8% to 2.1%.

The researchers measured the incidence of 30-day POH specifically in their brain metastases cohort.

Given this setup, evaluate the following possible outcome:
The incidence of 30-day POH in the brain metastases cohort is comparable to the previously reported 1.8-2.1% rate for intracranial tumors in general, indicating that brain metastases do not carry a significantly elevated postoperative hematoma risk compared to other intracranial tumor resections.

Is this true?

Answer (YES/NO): NO